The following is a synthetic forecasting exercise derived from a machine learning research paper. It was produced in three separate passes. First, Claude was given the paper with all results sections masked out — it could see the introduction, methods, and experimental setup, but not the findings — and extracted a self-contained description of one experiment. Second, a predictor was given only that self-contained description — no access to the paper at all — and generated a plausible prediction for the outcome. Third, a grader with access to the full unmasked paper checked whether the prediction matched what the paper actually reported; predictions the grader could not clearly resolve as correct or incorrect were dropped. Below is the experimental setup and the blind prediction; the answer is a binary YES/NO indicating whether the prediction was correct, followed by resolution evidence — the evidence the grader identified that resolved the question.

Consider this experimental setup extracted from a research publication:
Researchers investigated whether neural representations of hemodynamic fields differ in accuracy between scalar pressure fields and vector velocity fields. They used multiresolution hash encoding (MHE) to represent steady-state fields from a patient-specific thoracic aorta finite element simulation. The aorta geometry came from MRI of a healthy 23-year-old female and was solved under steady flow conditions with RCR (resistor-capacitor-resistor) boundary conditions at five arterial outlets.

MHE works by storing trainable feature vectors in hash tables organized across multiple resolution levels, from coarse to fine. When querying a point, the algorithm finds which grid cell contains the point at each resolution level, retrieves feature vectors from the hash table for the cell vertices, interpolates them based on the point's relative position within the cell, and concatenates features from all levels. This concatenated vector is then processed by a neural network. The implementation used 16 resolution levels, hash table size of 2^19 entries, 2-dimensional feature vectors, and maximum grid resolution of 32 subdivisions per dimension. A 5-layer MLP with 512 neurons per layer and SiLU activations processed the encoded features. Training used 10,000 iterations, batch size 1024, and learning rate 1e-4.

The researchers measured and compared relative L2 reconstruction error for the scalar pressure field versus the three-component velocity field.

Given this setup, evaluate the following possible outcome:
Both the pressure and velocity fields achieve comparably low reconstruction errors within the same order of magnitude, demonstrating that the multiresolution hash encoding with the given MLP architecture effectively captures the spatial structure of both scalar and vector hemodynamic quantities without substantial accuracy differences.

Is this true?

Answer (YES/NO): NO